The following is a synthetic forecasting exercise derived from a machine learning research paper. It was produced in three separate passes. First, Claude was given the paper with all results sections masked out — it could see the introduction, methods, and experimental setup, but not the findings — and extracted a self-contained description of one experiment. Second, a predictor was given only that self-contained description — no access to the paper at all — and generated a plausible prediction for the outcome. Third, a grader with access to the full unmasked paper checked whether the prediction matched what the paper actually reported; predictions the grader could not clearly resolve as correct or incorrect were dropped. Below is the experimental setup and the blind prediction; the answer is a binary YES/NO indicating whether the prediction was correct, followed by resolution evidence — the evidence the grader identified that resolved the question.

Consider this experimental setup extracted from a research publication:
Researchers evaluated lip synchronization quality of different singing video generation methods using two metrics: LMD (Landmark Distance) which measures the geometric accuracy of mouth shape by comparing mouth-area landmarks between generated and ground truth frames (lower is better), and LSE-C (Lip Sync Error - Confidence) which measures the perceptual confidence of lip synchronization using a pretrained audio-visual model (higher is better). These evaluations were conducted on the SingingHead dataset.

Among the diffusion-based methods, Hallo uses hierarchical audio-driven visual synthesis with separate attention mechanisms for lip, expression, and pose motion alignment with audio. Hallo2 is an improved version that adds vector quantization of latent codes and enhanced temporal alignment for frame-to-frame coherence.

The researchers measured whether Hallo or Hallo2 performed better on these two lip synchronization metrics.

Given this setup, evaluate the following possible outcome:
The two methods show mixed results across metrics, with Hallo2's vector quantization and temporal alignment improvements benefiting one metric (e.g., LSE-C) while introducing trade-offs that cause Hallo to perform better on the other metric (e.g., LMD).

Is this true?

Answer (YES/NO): NO